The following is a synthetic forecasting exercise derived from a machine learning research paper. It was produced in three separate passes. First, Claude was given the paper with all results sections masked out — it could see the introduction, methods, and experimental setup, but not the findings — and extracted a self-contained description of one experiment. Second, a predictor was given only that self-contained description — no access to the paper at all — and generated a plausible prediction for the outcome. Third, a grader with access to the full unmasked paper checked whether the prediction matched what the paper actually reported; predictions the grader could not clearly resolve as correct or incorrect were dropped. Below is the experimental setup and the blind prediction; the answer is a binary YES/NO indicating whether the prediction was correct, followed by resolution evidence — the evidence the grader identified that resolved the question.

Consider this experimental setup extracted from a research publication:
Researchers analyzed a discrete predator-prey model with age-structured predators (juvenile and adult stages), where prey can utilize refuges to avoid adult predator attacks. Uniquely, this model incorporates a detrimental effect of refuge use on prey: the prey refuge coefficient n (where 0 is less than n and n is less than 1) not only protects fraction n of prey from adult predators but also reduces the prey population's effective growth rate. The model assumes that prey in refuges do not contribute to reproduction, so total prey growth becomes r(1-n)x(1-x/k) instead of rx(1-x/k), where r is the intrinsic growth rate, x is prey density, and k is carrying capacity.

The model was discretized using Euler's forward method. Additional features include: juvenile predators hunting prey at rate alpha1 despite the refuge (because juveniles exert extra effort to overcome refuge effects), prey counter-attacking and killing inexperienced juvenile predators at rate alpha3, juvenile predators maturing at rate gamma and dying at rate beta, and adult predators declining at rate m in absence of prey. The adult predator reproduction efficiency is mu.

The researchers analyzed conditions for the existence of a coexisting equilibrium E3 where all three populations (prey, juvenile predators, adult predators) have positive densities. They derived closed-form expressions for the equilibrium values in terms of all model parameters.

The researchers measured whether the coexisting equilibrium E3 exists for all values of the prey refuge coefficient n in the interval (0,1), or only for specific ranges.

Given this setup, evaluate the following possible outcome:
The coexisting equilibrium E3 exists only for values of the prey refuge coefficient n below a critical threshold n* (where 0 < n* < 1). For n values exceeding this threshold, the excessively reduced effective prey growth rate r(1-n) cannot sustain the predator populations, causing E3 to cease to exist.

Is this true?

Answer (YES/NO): YES